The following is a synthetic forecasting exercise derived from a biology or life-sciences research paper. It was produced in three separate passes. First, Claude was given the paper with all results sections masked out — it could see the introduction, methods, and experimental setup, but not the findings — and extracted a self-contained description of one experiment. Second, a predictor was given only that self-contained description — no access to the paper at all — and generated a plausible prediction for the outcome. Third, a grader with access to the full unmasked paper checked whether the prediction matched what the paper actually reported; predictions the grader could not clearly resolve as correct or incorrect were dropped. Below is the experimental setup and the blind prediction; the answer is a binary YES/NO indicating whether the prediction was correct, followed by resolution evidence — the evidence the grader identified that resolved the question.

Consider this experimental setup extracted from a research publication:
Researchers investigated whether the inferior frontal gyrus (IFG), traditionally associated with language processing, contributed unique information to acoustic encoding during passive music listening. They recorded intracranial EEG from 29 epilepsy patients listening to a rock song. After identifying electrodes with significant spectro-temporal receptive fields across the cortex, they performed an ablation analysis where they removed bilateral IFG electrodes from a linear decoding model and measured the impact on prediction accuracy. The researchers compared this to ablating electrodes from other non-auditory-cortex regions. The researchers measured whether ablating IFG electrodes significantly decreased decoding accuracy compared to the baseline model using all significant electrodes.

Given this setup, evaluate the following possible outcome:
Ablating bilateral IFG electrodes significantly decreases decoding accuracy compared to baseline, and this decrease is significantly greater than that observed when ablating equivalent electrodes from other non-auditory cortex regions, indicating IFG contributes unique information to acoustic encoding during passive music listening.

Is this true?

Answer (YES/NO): NO